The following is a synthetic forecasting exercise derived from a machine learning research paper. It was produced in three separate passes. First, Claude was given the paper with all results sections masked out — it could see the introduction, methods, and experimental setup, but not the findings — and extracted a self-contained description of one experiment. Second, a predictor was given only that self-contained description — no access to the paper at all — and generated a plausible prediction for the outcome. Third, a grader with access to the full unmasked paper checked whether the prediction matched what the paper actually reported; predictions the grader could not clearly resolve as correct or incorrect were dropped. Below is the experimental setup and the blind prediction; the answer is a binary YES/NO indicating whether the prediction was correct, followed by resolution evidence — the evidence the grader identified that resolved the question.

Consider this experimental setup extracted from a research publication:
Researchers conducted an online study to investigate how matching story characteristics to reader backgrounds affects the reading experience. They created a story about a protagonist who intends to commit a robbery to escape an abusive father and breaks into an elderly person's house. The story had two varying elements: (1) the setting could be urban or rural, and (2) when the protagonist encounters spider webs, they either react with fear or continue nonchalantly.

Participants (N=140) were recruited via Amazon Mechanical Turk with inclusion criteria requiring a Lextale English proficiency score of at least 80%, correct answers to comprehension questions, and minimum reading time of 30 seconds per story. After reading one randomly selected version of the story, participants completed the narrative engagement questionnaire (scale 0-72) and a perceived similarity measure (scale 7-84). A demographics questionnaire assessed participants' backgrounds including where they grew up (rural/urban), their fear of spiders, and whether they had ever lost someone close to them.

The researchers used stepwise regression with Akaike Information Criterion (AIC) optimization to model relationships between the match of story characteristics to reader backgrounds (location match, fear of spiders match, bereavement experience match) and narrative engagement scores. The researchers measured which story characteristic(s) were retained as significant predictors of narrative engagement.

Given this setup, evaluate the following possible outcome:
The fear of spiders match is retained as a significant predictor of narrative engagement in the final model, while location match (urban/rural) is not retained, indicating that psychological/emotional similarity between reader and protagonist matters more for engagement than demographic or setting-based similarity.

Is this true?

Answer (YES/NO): NO